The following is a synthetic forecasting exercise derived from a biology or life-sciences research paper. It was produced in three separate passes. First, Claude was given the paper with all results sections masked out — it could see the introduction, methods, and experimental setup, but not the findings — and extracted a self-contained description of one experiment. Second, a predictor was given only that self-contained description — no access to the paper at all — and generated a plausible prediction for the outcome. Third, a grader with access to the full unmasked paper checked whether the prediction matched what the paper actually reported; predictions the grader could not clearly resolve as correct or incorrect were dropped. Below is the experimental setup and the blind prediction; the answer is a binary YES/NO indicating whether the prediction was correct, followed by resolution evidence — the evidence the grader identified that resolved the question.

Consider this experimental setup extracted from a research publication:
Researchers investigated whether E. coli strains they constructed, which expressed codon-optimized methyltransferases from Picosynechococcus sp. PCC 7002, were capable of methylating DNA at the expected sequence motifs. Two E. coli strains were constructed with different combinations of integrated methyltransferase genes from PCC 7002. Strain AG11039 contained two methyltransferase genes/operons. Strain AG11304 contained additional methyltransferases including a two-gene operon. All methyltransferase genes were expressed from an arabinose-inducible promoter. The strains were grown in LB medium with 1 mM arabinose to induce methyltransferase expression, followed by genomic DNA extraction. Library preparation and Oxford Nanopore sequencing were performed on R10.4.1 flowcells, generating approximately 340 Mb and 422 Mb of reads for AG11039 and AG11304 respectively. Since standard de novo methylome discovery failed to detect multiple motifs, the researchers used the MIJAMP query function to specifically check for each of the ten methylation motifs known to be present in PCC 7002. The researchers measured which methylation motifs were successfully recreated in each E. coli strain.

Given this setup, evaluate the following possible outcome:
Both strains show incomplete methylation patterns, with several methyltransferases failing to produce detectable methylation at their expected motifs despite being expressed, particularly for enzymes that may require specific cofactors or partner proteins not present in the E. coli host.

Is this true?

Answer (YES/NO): NO